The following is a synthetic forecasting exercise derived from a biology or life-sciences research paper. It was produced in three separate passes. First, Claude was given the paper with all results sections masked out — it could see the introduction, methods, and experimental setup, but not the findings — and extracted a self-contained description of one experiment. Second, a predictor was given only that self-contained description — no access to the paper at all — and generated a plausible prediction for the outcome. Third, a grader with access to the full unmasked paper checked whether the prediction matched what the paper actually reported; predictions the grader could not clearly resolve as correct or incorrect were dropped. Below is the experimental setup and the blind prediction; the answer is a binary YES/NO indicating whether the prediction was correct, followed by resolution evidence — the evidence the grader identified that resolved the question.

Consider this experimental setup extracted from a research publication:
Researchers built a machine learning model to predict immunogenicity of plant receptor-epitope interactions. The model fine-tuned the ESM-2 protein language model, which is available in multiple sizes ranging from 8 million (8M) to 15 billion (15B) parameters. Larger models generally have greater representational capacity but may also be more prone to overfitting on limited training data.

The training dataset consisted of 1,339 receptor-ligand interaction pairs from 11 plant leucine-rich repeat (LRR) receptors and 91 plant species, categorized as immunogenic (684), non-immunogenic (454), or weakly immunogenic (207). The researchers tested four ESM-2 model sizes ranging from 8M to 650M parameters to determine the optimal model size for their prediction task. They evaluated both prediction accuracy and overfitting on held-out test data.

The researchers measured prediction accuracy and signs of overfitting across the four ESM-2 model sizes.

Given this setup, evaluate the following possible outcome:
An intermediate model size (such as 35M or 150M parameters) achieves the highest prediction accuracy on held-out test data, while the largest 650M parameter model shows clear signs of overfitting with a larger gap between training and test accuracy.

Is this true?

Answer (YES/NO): NO